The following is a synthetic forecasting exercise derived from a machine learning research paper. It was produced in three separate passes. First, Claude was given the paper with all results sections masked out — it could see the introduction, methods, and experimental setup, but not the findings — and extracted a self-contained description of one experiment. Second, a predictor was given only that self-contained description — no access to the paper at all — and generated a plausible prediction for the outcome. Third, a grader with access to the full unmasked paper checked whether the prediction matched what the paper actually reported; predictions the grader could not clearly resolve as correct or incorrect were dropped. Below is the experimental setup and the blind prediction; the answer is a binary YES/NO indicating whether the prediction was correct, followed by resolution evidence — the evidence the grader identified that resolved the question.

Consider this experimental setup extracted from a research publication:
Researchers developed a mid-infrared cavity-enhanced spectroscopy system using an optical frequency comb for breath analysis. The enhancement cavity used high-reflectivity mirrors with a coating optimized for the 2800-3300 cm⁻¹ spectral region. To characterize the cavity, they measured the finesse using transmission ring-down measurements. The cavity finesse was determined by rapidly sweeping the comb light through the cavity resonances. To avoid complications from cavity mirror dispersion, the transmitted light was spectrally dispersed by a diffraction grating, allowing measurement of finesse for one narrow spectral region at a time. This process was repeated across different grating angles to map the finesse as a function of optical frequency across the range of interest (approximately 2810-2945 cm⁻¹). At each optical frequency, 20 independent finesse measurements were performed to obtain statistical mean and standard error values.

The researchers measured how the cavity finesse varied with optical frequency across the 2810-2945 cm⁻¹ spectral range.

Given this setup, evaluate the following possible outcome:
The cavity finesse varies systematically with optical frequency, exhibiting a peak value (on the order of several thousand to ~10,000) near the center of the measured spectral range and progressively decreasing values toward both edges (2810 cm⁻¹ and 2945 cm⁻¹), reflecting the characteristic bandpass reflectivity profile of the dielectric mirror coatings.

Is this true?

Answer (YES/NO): NO